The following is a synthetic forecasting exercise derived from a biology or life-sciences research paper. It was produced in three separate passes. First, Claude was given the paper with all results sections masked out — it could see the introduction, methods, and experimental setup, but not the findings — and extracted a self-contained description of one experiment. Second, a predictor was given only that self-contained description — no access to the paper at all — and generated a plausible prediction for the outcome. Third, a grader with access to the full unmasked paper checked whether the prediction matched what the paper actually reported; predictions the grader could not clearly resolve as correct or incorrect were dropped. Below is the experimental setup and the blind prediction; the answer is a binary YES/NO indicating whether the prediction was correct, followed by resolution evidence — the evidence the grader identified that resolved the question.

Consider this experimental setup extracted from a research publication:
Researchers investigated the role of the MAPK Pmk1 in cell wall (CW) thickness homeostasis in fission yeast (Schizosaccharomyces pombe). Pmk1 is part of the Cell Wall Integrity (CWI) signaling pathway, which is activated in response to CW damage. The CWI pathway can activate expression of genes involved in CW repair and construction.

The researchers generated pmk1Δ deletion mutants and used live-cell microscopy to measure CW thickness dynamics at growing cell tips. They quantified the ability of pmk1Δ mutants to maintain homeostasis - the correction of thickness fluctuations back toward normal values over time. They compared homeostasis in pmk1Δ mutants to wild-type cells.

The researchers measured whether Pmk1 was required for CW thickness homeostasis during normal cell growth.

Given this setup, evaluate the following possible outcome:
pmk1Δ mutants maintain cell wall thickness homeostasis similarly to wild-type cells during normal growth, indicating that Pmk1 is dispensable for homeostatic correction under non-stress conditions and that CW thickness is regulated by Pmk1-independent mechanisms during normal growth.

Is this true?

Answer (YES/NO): NO